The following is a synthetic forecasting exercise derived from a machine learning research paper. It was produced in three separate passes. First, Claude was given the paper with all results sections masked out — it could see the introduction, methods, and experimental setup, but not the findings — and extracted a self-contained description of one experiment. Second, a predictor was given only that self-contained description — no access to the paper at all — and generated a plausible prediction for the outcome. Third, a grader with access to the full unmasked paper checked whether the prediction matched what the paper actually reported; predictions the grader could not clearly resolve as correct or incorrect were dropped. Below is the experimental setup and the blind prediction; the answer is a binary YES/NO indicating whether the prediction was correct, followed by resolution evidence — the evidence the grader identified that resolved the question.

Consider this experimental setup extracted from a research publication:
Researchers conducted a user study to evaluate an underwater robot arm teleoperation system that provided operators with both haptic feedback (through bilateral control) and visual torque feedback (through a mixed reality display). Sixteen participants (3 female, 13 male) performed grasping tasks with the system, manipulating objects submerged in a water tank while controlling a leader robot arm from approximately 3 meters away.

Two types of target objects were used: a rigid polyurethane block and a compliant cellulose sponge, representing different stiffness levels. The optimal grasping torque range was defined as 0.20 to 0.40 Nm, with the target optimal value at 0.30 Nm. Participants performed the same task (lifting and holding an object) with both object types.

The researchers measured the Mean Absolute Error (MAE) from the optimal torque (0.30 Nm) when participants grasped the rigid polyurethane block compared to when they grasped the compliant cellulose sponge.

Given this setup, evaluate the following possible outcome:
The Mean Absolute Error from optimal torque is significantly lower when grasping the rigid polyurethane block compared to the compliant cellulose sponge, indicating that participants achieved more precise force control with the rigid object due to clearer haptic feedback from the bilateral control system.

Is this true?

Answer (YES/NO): NO